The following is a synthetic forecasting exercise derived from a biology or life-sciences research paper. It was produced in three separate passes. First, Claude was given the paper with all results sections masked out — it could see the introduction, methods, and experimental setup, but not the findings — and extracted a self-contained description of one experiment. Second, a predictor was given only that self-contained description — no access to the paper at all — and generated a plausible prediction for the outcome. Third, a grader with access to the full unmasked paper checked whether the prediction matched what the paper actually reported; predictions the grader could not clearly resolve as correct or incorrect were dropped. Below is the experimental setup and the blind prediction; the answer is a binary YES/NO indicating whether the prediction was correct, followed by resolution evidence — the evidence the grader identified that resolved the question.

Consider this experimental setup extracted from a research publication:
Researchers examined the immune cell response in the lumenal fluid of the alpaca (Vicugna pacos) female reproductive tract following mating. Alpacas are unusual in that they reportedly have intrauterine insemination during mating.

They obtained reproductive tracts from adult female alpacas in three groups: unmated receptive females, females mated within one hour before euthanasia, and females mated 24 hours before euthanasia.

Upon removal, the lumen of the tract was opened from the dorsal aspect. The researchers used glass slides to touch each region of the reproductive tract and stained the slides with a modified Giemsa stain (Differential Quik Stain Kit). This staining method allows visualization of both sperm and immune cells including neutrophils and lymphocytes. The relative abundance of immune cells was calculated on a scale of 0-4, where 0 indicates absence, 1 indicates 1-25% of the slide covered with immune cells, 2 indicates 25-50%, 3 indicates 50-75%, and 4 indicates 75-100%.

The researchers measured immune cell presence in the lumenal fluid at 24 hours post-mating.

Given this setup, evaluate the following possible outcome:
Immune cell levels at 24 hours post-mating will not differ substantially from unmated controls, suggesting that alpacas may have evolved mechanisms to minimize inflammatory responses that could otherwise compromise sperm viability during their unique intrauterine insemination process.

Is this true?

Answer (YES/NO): NO